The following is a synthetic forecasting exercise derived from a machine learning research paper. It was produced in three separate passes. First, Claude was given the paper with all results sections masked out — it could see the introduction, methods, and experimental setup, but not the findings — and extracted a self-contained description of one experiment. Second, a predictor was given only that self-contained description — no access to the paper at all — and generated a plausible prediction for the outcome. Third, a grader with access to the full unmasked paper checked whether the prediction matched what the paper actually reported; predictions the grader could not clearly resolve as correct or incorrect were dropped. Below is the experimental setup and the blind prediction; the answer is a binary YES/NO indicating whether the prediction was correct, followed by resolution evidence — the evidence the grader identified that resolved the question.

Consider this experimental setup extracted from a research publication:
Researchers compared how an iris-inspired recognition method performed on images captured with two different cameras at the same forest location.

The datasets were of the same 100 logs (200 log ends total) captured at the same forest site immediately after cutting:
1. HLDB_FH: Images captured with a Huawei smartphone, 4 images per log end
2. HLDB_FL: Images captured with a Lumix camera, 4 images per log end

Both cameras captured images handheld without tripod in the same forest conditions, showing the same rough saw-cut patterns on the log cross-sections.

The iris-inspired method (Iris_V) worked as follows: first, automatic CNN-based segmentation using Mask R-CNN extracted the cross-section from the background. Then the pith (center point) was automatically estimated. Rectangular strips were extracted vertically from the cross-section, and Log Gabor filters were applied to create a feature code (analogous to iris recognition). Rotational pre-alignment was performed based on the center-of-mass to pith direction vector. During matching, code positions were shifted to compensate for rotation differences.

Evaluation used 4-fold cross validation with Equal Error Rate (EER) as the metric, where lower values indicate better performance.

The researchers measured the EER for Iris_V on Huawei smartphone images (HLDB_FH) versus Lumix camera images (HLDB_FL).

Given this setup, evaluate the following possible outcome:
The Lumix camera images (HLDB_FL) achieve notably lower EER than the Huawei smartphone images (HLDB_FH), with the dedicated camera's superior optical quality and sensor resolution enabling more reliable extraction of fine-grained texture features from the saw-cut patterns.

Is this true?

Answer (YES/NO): NO